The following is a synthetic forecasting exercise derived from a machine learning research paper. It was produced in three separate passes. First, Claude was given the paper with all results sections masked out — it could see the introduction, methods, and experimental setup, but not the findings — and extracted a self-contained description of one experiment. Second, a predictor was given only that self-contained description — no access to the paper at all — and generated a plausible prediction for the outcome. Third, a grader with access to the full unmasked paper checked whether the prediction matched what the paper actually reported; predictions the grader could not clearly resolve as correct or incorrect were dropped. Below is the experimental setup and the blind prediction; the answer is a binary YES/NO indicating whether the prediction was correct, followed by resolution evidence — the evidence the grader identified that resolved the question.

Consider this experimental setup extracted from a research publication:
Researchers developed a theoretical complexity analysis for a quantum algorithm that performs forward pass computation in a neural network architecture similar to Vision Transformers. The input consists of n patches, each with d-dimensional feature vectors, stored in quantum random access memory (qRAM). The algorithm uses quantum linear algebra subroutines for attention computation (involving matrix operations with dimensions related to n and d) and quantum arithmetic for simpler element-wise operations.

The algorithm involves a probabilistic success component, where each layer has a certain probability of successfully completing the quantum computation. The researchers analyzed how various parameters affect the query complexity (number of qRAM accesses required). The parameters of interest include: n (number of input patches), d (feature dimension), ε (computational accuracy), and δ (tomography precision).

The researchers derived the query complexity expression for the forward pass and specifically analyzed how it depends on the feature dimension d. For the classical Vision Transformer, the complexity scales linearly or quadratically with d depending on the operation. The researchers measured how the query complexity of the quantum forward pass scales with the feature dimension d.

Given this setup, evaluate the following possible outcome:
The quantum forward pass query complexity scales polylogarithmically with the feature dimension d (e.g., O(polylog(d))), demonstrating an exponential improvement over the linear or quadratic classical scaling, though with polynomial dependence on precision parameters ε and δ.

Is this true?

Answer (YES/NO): NO